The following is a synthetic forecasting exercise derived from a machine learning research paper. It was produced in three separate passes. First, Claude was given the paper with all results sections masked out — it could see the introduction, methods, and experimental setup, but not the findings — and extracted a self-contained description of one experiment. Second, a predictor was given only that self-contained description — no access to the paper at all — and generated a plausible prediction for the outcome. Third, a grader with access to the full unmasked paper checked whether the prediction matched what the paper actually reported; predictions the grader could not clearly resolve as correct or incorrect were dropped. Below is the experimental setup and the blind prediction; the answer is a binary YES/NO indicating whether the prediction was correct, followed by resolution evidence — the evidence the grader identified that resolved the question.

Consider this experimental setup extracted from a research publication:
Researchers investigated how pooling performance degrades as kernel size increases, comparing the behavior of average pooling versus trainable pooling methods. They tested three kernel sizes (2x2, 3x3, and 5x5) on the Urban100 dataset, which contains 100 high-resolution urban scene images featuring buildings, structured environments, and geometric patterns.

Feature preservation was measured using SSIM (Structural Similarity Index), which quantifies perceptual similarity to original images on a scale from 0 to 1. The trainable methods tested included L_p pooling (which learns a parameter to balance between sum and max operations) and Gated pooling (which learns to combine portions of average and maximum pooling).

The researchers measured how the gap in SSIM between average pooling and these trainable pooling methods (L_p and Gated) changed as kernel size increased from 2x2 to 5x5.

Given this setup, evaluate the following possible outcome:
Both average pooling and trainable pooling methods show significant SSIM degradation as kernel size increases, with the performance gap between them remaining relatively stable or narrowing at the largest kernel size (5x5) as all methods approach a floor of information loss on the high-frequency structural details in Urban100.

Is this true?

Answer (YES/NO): NO